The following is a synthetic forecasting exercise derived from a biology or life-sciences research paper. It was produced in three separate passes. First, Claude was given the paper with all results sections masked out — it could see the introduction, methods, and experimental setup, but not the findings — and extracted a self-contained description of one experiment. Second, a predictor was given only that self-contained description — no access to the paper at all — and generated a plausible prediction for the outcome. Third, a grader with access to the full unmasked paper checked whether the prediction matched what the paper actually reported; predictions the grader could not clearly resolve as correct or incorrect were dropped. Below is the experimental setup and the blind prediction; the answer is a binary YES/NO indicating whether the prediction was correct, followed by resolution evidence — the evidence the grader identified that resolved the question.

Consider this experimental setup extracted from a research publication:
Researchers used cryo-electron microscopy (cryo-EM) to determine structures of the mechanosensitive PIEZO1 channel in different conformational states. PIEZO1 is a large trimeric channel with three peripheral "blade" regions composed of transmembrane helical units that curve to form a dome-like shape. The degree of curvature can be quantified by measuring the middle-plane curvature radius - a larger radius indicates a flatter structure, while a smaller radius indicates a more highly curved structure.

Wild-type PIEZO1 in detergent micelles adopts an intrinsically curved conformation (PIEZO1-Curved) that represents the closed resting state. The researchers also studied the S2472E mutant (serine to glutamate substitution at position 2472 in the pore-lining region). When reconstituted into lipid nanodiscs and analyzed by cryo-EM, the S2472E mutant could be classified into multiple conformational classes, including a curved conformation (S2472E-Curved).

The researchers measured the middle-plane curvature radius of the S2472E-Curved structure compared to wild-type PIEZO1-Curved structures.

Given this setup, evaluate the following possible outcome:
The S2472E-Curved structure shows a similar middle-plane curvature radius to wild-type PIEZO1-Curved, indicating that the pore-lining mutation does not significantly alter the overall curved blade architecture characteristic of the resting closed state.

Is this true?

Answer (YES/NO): NO